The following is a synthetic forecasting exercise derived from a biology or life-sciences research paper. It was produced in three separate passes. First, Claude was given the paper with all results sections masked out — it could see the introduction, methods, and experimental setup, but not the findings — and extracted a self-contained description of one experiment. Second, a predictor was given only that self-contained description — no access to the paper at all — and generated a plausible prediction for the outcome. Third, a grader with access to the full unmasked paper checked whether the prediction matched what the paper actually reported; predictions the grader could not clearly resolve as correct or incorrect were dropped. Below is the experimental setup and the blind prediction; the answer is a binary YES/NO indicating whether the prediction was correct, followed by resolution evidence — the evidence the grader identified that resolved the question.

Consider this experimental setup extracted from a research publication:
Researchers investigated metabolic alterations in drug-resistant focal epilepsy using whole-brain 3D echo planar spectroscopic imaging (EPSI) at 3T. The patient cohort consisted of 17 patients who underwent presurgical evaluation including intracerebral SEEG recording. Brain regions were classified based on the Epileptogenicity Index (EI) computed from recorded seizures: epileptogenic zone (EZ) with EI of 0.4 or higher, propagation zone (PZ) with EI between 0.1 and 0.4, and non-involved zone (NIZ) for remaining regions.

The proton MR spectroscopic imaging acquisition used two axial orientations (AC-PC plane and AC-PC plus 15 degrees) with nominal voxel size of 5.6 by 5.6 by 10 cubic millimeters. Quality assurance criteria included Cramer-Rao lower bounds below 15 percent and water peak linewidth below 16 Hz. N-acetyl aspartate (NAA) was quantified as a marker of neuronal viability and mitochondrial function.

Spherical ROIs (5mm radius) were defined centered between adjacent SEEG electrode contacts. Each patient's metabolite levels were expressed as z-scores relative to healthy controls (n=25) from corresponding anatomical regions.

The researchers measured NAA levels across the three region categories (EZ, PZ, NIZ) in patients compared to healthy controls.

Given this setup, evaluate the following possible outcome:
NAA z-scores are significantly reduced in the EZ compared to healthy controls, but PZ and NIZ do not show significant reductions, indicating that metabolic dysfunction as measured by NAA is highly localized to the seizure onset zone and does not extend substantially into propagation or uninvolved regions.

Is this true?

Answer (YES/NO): NO